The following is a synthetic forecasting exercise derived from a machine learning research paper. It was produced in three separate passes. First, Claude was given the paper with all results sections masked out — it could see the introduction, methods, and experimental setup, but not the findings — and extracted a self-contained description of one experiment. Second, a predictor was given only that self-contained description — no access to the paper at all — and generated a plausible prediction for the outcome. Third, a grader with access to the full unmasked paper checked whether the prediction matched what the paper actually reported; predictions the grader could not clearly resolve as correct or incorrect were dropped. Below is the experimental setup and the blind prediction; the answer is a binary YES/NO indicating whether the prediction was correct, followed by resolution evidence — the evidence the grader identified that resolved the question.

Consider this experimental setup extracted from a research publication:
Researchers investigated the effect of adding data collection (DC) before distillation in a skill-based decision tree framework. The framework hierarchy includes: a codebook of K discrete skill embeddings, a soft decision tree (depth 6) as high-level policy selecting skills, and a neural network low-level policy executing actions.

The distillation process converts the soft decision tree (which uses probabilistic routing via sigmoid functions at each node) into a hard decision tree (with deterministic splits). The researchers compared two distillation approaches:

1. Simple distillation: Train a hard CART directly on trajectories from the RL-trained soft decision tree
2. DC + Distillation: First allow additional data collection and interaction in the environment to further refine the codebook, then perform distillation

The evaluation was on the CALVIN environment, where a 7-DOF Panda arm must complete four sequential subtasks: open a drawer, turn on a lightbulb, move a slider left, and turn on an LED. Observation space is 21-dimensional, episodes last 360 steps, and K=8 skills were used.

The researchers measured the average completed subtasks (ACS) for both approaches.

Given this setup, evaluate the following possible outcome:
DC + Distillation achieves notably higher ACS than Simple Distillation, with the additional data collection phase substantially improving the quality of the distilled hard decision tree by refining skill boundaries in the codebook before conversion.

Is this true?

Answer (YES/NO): YES